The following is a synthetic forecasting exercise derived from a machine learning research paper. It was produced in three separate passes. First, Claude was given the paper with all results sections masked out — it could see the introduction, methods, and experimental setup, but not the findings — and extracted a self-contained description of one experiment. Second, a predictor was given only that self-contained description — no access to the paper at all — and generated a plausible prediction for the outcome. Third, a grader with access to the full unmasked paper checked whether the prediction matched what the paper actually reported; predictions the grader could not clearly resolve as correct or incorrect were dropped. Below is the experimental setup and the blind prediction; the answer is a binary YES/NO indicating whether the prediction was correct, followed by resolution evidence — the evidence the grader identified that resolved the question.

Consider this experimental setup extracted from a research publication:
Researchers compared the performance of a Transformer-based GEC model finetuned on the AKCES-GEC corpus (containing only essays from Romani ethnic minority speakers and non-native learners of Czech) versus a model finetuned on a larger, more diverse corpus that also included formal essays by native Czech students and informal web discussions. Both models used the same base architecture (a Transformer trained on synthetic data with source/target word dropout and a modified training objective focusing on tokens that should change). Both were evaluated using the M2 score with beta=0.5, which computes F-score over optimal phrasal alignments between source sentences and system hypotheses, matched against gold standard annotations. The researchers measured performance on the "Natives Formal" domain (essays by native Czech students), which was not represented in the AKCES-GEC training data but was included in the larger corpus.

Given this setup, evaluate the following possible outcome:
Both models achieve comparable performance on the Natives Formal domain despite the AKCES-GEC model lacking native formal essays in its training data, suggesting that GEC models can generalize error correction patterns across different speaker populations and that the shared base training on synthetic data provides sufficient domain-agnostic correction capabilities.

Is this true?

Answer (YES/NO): NO